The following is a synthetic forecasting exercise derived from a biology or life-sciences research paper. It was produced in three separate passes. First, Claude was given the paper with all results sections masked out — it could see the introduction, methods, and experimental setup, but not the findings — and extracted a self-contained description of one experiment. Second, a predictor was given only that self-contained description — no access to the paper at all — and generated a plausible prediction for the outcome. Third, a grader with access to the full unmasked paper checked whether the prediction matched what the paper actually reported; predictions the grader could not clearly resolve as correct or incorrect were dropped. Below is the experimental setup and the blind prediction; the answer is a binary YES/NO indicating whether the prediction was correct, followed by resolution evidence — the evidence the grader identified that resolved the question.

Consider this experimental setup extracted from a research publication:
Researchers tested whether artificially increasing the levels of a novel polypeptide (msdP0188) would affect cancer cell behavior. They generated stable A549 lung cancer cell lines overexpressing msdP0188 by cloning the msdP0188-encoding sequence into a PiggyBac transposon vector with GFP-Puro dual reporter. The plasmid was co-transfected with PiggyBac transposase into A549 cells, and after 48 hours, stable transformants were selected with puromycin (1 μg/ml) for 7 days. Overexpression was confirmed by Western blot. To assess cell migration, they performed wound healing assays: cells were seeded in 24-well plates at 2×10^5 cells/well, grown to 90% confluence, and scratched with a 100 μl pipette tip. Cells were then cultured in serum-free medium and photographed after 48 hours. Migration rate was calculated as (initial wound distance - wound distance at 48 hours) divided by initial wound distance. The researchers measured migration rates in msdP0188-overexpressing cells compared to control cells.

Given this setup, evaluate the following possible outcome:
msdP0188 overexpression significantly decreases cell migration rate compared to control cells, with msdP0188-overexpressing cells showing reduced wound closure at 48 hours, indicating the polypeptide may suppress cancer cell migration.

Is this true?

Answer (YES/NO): NO